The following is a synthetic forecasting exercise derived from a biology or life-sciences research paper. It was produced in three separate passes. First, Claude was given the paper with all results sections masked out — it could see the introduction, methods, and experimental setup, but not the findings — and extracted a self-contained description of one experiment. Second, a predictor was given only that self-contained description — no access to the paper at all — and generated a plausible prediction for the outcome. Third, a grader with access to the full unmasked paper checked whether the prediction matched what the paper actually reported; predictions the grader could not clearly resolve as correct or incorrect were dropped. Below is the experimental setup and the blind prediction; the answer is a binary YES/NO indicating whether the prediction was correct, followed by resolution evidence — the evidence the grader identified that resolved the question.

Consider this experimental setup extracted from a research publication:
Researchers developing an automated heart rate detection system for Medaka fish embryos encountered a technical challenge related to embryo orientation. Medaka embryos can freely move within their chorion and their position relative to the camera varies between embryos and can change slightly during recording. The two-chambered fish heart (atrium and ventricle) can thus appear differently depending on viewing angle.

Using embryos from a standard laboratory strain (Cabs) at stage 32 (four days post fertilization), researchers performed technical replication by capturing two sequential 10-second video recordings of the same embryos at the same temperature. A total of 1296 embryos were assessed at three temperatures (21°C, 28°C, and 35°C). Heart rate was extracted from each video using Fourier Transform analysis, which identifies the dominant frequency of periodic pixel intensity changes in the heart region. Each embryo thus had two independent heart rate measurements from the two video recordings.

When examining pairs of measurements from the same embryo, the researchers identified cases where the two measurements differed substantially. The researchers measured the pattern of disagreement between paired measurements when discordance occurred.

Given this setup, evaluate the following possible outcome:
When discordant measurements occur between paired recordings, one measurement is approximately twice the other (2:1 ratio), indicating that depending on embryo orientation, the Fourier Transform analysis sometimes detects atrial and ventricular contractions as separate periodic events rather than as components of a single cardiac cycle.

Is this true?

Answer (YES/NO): YES